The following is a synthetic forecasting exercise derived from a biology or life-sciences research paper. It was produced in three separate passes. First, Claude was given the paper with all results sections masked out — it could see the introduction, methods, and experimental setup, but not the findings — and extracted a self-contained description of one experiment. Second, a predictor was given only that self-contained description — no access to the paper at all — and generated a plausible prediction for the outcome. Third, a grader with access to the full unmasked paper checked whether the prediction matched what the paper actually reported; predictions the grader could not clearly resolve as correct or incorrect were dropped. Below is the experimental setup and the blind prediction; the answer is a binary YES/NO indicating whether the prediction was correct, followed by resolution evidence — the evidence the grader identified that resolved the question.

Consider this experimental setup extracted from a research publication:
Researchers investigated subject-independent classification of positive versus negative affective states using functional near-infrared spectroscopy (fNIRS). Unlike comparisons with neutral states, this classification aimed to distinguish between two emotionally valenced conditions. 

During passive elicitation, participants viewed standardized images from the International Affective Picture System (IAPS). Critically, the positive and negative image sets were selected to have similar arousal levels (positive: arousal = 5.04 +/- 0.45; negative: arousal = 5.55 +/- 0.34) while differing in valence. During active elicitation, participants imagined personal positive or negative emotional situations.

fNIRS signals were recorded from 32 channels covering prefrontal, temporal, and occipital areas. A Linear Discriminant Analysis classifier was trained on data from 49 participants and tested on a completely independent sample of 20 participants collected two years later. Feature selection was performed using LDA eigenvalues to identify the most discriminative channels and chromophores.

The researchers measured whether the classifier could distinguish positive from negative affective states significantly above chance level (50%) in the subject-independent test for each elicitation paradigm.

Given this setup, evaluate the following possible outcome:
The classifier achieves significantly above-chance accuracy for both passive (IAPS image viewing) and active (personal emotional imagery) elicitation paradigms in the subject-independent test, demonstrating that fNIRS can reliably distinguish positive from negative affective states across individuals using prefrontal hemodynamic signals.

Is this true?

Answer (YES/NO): NO